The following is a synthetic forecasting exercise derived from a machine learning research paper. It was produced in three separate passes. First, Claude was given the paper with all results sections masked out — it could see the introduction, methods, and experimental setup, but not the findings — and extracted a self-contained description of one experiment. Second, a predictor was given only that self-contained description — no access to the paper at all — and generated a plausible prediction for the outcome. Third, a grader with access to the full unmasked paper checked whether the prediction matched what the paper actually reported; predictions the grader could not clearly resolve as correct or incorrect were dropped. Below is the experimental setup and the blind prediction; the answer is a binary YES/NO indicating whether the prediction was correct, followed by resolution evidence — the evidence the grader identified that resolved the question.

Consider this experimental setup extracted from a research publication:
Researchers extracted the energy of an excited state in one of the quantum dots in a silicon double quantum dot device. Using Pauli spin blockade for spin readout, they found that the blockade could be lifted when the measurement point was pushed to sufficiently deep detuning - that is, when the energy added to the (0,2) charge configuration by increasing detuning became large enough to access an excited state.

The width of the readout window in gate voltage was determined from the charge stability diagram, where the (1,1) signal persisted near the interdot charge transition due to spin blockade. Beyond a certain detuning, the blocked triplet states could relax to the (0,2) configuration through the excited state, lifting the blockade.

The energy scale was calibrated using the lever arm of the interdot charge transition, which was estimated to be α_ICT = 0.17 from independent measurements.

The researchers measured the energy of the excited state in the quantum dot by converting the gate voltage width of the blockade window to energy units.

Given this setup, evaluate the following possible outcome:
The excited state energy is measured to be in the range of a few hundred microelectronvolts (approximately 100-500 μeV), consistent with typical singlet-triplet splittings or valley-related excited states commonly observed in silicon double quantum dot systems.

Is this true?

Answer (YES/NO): NO